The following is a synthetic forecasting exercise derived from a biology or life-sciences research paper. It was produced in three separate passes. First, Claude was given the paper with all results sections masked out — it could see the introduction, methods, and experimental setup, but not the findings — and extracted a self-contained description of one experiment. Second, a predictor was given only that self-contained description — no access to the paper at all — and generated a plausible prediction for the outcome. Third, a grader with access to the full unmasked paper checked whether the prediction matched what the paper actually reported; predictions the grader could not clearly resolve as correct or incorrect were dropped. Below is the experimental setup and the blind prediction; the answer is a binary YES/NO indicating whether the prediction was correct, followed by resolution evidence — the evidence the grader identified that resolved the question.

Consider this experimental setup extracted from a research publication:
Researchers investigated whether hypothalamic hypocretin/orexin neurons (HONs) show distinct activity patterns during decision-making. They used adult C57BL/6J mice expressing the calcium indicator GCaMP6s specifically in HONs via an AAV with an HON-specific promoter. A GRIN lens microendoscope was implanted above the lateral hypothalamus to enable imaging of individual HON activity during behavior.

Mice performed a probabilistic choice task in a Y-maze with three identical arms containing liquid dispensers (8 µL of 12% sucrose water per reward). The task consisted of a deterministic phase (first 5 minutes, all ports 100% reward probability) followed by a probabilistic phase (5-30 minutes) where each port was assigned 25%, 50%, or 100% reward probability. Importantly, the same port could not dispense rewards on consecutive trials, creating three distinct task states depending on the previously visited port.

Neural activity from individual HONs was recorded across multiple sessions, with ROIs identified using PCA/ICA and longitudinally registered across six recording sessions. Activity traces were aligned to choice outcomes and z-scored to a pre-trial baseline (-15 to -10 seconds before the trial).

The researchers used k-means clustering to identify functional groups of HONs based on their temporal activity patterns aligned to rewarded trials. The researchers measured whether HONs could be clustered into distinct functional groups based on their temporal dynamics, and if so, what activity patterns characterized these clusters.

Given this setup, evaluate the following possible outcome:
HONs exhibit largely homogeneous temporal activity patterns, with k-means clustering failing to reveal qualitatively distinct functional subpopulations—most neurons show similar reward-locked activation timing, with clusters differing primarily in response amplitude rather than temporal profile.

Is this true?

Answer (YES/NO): NO